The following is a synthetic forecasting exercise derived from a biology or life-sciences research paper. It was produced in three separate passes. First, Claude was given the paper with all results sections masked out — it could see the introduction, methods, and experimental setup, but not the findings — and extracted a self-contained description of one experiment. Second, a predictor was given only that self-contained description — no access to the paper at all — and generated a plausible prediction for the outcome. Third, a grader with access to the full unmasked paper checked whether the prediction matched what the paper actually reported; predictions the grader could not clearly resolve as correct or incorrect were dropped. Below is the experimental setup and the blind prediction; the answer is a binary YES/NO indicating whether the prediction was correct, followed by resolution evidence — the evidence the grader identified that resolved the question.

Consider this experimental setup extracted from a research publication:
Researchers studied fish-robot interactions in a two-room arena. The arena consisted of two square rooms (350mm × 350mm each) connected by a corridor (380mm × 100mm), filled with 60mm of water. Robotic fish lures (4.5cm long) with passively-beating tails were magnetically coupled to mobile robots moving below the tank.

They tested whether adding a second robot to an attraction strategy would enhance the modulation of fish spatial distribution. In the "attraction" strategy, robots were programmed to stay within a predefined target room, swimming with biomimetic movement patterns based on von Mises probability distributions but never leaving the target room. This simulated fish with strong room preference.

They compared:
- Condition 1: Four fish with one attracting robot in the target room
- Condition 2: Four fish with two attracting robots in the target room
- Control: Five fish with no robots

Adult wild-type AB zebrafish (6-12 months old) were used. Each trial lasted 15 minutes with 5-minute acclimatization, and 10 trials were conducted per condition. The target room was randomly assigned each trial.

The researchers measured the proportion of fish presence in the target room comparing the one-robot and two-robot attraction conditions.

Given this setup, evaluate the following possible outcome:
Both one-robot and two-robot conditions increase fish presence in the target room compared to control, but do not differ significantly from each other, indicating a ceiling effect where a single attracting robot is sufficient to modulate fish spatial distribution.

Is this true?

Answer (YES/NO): NO